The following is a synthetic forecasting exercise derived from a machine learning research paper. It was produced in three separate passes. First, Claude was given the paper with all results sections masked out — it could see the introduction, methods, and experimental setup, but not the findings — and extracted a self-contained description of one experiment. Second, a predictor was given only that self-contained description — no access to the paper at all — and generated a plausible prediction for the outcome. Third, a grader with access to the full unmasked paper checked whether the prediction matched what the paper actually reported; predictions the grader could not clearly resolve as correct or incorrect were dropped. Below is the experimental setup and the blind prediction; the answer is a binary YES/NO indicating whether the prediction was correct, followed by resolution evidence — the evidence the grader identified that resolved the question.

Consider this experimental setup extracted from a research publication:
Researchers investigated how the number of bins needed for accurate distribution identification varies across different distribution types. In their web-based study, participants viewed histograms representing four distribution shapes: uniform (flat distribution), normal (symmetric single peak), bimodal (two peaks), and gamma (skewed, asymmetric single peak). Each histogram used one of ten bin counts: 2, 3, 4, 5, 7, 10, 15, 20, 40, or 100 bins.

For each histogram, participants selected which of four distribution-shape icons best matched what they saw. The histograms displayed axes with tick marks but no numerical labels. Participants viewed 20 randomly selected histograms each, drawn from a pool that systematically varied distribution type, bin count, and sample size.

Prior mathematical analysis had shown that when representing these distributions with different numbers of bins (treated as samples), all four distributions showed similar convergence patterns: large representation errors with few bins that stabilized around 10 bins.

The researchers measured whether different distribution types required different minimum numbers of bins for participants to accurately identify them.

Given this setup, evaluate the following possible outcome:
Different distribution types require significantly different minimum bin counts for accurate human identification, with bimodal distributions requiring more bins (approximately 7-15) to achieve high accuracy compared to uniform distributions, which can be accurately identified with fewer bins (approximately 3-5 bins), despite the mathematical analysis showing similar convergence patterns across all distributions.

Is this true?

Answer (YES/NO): NO